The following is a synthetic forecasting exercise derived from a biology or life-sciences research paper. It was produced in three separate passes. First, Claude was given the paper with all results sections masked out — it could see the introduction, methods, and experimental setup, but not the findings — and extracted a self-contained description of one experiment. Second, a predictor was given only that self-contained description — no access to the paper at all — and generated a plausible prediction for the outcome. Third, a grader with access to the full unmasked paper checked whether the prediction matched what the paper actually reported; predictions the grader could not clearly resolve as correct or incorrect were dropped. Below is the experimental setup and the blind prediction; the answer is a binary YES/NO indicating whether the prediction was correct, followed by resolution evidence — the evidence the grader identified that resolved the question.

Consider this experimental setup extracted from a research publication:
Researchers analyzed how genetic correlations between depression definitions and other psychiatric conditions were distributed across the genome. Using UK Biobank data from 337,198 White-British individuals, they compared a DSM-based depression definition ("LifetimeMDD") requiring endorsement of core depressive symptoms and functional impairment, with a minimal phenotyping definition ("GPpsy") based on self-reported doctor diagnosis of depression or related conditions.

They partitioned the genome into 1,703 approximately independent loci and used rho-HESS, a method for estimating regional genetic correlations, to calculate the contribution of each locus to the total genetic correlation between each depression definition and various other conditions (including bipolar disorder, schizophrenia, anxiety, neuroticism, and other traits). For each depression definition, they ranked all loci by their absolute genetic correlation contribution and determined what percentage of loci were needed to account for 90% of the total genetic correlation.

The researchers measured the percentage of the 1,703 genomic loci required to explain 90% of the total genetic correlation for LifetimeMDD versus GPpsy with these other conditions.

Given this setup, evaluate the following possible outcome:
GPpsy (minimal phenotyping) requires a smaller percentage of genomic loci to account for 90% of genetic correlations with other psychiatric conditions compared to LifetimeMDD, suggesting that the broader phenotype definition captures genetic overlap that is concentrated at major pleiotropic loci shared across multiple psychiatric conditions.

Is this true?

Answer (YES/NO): NO